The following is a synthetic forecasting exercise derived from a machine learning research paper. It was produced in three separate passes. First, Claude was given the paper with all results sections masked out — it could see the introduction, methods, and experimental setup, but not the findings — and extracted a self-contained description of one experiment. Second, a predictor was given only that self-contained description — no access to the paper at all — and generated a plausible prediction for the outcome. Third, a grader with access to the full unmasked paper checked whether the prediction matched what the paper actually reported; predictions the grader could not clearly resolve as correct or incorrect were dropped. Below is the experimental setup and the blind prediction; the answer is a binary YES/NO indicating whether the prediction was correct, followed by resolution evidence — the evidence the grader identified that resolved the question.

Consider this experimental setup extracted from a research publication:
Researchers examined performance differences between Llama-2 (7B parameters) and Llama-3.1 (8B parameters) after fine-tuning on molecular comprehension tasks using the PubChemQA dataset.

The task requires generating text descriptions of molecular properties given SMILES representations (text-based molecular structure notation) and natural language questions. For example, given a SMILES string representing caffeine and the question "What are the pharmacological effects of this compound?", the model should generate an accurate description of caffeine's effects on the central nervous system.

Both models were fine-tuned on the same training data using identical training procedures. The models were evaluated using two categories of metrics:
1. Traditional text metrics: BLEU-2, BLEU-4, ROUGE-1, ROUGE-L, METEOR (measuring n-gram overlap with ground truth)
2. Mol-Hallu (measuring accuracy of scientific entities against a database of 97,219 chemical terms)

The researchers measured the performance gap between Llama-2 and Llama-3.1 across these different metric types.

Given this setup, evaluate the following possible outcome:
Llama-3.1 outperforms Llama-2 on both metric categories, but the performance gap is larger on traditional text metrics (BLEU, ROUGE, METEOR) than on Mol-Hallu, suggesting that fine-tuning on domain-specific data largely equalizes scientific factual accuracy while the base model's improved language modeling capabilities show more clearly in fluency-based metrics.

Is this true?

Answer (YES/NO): YES